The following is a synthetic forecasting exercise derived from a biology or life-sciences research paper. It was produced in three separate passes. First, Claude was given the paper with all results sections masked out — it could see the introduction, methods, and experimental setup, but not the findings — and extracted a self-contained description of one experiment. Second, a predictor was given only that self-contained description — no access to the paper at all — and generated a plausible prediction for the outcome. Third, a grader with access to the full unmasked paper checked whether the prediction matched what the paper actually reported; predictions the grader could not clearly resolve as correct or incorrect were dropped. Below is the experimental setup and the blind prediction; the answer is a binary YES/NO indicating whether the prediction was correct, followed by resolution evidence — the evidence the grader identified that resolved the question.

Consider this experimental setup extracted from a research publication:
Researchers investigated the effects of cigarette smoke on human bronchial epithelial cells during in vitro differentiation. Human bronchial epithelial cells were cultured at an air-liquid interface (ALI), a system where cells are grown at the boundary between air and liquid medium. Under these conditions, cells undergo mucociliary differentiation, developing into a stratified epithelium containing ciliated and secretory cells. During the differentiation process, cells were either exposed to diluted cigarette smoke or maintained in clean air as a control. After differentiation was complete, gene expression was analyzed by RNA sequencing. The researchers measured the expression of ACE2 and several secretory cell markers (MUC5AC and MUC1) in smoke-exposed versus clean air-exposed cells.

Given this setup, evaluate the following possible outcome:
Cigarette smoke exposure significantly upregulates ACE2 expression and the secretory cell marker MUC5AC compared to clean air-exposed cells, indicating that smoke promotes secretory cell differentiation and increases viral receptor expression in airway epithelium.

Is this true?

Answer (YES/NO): YES